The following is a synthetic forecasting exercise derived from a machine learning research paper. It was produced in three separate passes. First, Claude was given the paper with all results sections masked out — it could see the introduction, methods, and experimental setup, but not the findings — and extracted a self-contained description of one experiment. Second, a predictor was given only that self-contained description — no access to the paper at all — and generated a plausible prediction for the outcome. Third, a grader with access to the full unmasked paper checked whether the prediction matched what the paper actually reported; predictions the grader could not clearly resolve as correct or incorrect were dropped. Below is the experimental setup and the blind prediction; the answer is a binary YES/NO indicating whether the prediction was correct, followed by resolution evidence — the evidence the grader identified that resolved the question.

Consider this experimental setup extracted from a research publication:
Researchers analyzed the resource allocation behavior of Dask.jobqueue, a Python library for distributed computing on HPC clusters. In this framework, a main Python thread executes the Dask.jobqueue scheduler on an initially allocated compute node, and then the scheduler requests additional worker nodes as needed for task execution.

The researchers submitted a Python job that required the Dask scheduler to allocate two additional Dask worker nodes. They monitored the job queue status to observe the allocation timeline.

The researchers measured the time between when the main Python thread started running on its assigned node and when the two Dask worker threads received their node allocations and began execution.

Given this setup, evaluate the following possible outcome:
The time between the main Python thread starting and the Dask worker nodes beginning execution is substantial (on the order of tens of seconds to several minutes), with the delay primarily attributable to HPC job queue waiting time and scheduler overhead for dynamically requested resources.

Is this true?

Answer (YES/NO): YES